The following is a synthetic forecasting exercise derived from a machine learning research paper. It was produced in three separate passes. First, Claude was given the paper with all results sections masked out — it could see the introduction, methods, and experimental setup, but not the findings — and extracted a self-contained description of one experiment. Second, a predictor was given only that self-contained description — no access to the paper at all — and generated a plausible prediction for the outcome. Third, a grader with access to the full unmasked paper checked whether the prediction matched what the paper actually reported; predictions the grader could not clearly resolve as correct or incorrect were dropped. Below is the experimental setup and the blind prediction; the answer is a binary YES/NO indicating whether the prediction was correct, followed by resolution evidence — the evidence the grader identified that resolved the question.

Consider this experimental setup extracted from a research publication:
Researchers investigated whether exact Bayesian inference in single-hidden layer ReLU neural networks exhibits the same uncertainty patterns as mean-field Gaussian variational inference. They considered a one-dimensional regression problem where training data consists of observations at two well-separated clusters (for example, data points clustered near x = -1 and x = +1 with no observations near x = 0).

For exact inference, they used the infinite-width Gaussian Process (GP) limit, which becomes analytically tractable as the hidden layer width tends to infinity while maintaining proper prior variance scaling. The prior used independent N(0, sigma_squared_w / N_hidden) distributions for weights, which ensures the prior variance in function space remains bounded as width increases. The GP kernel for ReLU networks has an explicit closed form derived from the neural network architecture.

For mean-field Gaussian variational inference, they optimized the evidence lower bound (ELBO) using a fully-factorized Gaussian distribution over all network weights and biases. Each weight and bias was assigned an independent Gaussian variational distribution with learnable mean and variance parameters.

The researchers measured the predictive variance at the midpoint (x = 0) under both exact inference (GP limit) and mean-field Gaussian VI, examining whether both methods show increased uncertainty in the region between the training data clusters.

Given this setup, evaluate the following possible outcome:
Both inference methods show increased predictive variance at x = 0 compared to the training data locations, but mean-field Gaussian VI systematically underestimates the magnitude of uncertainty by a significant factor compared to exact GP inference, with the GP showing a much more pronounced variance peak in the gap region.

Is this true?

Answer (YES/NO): NO